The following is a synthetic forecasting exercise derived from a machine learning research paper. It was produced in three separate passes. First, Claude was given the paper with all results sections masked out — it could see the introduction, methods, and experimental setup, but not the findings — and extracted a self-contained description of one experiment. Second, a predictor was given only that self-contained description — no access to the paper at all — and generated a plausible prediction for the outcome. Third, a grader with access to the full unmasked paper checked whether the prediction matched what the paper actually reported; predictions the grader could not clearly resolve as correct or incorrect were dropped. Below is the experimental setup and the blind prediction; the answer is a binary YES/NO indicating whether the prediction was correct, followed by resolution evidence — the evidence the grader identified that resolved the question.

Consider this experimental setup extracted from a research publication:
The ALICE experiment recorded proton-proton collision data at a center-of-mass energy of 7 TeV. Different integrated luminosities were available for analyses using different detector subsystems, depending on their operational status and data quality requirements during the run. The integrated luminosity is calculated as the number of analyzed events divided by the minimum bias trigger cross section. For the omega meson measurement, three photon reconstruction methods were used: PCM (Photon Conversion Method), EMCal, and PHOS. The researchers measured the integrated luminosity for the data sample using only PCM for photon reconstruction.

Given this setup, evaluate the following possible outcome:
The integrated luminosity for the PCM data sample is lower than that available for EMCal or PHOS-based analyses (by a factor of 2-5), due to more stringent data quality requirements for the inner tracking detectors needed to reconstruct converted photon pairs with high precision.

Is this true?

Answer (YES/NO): NO